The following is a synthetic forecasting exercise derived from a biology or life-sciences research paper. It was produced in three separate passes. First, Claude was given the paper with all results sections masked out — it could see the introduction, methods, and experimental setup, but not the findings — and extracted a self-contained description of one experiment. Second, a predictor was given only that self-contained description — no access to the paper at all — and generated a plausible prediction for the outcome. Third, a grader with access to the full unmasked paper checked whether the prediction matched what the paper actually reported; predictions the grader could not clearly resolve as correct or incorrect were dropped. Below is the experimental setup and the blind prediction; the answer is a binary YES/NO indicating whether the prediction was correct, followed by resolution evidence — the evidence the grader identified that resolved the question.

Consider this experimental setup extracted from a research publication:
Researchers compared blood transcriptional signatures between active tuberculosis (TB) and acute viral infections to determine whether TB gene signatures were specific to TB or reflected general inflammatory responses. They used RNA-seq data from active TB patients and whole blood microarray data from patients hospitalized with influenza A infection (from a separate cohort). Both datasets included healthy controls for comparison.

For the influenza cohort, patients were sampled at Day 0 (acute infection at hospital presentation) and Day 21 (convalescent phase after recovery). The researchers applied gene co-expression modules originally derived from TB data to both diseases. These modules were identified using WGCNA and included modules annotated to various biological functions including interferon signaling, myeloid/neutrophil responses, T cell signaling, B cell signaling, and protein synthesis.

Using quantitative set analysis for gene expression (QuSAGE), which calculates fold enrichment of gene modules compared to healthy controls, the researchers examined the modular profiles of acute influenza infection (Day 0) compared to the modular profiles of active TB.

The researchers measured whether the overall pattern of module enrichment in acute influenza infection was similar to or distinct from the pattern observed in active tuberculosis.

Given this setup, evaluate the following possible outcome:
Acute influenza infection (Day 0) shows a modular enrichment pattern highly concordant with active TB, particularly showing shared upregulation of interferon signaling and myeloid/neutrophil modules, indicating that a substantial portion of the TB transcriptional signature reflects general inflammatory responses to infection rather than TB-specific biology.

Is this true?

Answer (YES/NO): NO